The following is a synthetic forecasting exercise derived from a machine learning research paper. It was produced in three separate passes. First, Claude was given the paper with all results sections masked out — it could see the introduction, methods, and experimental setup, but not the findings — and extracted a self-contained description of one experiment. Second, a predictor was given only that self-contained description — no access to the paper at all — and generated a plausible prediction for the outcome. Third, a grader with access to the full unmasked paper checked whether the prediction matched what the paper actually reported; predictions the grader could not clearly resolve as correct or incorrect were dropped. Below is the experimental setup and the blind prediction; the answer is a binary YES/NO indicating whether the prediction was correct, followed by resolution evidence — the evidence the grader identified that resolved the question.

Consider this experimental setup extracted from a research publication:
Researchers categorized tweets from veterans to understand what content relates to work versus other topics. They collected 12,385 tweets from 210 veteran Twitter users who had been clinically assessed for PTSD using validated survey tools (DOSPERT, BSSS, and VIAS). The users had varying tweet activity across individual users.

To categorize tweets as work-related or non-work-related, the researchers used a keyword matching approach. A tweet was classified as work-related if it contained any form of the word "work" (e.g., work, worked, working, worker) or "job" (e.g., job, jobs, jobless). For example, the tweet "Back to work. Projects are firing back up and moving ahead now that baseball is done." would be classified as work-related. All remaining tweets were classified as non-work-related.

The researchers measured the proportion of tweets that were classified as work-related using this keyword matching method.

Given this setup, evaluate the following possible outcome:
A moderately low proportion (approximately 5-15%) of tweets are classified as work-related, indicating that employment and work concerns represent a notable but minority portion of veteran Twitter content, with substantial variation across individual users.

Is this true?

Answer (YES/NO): YES